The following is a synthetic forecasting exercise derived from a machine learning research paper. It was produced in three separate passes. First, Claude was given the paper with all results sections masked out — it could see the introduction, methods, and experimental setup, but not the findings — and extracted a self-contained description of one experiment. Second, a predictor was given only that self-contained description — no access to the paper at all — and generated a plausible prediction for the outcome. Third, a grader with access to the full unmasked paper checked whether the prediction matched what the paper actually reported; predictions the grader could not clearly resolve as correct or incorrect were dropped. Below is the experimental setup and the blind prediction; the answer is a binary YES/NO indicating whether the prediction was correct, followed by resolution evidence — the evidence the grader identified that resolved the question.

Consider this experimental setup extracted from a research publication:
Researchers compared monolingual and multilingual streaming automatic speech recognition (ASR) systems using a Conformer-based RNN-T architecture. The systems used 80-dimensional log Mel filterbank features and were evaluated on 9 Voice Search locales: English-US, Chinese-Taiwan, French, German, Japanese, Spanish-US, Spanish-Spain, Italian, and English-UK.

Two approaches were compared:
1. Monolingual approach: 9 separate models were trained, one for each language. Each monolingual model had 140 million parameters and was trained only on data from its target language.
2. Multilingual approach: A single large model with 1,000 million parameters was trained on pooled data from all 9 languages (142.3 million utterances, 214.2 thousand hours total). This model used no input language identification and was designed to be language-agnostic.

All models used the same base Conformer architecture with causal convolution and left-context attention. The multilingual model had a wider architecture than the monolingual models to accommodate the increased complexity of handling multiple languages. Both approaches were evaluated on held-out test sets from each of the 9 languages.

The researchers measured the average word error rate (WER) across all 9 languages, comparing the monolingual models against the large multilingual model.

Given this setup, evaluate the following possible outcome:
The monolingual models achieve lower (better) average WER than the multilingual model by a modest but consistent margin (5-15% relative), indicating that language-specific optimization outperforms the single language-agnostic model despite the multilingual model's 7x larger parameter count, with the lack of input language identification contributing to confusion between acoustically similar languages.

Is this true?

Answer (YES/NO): NO